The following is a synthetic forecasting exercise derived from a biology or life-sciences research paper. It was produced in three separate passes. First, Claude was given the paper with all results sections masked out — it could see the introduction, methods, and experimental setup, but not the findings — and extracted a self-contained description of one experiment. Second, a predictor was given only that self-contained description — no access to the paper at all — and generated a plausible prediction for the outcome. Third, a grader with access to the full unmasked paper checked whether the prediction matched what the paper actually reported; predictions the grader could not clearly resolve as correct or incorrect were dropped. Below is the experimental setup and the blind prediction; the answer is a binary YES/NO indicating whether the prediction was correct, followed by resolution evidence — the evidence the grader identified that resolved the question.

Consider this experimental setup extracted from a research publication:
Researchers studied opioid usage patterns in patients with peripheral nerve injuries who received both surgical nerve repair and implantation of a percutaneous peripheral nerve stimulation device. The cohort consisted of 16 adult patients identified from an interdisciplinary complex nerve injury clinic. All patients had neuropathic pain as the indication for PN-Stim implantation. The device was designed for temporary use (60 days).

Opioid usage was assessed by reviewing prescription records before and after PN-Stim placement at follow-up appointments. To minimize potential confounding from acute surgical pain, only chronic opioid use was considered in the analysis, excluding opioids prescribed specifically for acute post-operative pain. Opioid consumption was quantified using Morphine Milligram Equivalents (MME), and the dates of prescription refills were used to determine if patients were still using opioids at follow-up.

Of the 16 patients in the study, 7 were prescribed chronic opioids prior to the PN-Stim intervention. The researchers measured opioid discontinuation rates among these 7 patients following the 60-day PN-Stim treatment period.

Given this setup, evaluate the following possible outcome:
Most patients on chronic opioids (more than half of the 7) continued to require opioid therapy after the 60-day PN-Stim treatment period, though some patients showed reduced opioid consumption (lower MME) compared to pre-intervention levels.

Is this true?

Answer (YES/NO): NO